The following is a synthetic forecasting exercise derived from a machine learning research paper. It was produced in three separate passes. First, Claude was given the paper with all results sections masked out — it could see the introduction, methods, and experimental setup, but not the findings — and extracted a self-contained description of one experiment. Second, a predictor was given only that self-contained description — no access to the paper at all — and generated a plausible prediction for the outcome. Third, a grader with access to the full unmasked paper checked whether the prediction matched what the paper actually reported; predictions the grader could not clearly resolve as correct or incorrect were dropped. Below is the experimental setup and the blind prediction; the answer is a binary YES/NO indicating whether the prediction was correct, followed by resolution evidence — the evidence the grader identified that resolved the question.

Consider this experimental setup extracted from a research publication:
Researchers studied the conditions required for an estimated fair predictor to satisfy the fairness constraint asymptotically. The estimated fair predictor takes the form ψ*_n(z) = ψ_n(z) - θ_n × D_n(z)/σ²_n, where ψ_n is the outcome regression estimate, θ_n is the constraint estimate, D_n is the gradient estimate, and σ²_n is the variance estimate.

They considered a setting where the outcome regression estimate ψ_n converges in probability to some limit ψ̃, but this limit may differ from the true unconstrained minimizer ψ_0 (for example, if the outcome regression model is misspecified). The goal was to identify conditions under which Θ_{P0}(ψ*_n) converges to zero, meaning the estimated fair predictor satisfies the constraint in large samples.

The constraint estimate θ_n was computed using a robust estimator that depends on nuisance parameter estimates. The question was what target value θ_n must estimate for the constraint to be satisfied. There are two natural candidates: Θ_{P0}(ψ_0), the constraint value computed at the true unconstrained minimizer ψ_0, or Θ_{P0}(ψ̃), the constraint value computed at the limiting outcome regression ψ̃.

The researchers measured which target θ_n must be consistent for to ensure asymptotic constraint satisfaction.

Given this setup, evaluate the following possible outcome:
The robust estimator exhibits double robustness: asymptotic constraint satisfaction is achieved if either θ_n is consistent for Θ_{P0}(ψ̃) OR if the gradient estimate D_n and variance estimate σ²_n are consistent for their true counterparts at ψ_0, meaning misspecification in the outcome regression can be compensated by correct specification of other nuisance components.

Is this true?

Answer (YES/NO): NO